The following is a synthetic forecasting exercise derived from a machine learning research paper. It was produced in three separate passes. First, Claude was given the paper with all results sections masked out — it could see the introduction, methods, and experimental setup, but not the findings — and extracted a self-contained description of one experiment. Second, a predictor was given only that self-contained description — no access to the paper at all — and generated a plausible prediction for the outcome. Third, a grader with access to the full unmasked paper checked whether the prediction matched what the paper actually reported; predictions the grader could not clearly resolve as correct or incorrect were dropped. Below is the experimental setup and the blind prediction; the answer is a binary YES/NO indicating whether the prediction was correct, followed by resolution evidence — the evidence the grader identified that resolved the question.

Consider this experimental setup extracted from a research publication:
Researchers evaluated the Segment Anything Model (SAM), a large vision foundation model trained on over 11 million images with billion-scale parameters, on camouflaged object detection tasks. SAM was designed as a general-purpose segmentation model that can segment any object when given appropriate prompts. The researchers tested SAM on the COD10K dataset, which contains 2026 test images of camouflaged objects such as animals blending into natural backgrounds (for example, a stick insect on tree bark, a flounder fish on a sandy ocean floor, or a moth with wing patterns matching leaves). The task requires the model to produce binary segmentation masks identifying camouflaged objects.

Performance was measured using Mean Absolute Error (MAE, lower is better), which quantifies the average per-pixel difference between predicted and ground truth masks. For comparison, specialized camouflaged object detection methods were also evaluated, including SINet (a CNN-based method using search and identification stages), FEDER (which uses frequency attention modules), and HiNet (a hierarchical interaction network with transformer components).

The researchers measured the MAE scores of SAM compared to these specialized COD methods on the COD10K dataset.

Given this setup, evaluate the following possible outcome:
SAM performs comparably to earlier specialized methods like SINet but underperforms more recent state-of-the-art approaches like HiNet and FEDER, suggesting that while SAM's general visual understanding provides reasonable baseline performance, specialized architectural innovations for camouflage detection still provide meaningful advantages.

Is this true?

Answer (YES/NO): YES